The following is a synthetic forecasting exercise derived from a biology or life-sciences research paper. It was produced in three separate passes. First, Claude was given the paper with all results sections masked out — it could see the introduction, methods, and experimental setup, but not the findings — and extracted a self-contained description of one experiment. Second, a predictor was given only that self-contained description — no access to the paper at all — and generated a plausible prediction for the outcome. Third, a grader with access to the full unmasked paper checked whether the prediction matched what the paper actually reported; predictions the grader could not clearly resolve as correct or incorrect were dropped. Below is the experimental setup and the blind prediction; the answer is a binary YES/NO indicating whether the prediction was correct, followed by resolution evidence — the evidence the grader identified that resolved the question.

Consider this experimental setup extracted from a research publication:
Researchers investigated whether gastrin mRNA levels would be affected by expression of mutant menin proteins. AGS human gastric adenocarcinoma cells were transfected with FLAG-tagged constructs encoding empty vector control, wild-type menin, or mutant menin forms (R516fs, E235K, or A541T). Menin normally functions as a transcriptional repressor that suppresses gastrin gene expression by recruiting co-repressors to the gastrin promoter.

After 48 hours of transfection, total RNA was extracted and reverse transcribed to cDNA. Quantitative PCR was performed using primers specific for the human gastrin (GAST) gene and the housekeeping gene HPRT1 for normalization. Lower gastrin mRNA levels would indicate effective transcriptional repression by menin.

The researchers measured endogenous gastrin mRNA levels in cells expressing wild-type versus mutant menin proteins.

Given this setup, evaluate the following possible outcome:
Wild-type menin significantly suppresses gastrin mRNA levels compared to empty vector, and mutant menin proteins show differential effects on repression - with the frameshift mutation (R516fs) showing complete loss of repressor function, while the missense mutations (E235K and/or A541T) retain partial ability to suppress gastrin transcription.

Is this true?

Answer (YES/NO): NO